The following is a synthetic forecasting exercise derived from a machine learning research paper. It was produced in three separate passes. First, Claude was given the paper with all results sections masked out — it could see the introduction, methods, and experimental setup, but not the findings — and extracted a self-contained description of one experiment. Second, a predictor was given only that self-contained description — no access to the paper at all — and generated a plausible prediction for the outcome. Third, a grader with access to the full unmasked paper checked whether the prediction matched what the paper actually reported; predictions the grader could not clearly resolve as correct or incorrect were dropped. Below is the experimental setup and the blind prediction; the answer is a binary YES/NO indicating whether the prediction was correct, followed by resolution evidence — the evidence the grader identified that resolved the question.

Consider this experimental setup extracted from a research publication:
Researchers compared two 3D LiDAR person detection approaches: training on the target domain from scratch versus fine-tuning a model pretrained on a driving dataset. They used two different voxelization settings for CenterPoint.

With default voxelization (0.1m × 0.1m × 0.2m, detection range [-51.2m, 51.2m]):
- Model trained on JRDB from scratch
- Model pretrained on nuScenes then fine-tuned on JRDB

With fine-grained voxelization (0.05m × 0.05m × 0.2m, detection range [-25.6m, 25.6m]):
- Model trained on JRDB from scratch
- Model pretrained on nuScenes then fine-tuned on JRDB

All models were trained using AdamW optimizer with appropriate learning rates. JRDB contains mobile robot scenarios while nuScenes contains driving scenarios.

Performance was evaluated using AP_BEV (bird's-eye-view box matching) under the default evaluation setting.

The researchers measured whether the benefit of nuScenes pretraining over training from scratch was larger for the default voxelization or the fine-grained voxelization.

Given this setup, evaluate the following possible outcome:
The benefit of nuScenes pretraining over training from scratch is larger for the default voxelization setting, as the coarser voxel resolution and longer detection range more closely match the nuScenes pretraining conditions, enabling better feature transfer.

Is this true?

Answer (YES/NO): NO